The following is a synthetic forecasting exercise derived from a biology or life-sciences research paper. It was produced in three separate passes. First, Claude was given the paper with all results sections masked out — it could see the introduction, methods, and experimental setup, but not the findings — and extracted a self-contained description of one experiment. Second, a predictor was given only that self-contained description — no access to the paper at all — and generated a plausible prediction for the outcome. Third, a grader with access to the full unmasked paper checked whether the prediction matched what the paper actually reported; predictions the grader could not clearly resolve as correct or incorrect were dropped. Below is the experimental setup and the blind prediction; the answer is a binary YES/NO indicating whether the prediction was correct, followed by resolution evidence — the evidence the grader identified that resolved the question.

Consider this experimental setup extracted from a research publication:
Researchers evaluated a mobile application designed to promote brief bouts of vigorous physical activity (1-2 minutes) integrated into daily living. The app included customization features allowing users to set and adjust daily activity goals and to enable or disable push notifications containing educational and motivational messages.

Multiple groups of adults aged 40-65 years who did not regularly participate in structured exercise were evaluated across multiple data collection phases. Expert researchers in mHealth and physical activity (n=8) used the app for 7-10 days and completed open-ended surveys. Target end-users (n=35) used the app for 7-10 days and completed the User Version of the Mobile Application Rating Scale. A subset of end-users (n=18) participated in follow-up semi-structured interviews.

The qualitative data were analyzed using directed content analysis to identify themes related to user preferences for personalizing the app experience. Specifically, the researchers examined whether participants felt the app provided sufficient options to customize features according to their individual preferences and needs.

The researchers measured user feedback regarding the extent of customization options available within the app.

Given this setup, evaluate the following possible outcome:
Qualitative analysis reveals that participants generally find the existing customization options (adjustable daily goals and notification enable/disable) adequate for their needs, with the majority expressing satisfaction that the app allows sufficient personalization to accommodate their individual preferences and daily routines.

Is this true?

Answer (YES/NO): NO